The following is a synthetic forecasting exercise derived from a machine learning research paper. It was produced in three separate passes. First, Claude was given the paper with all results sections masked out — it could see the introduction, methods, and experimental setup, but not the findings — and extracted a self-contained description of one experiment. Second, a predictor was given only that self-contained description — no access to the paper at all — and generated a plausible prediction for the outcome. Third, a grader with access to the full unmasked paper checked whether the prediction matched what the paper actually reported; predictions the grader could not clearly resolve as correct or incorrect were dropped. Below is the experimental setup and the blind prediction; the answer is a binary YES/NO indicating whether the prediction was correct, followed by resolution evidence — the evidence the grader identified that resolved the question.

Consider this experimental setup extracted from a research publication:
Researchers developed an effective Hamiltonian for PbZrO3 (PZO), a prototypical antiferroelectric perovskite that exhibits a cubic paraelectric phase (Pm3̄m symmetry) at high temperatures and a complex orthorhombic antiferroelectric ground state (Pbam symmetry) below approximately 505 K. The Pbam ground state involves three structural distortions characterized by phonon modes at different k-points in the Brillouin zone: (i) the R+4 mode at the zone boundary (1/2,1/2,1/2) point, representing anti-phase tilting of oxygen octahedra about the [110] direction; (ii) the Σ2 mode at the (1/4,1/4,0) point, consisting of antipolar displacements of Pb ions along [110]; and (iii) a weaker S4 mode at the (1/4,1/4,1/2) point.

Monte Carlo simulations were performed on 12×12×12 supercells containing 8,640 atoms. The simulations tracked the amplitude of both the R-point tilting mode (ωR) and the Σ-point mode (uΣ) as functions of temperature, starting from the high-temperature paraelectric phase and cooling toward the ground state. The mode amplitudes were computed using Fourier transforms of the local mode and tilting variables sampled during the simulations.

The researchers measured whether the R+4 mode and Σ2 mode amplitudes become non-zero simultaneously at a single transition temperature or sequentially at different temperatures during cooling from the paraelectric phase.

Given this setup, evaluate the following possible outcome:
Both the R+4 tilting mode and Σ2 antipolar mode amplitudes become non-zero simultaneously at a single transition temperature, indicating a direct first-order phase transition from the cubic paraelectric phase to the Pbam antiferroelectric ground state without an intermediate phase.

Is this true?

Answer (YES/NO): NO